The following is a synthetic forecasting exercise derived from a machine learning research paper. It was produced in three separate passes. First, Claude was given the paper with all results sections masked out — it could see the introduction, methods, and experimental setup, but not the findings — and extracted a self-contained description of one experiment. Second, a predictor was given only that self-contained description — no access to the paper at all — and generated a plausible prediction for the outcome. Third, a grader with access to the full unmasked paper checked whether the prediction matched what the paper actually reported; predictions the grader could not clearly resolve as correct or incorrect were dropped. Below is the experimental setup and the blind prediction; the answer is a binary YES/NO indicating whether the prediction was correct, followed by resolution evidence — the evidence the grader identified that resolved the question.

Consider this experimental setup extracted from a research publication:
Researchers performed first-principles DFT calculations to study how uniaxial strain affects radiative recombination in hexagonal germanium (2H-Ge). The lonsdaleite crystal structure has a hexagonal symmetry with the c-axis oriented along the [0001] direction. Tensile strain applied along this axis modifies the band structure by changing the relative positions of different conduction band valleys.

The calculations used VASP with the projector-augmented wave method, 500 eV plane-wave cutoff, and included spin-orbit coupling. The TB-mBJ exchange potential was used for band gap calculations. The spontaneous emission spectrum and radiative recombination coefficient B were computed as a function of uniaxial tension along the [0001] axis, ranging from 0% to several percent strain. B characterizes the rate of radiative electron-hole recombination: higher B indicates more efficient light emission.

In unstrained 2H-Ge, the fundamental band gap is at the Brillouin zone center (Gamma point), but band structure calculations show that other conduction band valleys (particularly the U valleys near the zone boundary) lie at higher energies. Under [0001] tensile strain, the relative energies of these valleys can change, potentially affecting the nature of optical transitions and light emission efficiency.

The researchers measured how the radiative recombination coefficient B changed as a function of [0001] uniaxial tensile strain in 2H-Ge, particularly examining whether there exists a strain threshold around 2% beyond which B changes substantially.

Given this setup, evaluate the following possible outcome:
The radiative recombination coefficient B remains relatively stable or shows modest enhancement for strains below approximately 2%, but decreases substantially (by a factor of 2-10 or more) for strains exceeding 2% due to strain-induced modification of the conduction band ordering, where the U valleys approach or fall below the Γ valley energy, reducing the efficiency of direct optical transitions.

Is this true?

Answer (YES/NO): NO